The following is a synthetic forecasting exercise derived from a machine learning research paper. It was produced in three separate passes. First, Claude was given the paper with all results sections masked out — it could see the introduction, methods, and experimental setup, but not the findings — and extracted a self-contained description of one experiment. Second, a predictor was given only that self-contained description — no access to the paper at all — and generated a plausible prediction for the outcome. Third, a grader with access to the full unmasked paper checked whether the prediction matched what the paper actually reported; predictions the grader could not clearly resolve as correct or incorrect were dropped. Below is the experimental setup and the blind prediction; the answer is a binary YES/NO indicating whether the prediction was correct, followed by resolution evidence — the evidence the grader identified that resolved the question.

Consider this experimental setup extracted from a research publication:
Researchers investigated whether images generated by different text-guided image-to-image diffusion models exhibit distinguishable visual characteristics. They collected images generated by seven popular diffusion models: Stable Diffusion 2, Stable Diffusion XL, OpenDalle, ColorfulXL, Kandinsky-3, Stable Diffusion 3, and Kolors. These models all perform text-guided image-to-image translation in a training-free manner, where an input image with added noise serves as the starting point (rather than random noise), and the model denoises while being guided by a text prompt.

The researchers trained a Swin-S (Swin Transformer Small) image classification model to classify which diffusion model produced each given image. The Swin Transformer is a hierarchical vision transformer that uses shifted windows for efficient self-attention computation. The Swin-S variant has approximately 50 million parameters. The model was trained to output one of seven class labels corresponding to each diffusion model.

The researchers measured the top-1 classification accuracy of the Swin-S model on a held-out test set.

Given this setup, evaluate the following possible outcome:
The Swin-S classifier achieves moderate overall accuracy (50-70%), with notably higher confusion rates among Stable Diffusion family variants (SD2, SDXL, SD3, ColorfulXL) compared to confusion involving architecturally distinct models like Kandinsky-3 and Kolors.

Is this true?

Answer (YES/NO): NO